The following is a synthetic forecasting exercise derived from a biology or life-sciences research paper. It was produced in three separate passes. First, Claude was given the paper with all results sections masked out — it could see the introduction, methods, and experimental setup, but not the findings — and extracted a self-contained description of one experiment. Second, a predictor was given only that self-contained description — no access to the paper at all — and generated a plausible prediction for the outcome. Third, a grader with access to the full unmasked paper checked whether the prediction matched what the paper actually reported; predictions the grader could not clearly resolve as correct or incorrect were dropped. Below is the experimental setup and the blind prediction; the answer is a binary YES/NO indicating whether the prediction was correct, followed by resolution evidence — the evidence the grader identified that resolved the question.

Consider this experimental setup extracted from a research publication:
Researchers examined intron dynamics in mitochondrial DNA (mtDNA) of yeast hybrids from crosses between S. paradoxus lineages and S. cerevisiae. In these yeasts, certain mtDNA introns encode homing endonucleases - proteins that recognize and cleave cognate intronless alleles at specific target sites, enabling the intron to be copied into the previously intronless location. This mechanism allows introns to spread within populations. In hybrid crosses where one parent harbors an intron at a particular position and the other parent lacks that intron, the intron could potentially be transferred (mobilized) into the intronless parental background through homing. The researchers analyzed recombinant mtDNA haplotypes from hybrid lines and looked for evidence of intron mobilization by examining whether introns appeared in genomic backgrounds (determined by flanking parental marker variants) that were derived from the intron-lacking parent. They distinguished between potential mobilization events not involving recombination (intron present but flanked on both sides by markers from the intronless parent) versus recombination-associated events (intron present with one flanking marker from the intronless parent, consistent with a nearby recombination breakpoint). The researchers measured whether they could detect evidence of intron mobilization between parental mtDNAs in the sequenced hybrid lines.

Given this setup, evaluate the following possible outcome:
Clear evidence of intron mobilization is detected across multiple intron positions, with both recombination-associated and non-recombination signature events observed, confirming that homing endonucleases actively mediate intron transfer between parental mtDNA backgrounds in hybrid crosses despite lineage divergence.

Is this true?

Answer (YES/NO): NO